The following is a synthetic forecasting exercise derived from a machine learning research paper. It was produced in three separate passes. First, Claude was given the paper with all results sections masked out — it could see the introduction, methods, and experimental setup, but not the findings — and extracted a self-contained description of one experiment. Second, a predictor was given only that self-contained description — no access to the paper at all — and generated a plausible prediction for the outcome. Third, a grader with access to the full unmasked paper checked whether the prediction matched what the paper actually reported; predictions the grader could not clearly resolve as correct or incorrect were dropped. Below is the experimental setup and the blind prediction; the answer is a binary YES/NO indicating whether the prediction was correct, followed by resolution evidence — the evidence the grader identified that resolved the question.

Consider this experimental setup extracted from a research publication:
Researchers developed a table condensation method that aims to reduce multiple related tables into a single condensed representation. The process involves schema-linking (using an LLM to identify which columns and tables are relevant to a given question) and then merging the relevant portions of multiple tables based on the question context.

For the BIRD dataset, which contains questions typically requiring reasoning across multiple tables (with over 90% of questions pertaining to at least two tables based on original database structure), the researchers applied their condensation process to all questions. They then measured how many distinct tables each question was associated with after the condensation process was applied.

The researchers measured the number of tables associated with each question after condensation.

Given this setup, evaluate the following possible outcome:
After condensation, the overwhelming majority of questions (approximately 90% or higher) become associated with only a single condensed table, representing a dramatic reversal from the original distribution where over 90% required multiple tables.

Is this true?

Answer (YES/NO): YES